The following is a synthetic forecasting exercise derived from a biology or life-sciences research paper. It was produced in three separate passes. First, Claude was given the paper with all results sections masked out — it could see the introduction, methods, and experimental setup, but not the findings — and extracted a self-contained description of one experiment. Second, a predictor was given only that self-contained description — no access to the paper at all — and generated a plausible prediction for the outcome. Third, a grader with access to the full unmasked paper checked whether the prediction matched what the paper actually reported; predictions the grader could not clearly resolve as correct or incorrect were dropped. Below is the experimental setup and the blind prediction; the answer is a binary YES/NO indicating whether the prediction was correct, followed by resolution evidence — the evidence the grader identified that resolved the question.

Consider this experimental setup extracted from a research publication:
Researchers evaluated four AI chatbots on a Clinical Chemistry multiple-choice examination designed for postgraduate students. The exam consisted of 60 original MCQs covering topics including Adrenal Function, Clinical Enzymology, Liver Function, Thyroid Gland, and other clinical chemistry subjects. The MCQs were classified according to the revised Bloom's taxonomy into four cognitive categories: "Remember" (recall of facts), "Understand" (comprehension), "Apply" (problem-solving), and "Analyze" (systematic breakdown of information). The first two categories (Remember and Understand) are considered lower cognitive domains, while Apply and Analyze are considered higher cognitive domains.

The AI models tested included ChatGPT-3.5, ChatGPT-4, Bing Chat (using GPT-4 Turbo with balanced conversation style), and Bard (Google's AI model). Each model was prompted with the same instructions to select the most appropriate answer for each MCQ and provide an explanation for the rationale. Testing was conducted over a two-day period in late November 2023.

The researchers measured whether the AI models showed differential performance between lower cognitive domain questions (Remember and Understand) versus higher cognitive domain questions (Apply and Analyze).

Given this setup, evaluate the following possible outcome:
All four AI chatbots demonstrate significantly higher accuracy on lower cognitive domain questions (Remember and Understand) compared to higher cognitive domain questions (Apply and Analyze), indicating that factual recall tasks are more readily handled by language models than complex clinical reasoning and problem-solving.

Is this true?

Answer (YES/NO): NO